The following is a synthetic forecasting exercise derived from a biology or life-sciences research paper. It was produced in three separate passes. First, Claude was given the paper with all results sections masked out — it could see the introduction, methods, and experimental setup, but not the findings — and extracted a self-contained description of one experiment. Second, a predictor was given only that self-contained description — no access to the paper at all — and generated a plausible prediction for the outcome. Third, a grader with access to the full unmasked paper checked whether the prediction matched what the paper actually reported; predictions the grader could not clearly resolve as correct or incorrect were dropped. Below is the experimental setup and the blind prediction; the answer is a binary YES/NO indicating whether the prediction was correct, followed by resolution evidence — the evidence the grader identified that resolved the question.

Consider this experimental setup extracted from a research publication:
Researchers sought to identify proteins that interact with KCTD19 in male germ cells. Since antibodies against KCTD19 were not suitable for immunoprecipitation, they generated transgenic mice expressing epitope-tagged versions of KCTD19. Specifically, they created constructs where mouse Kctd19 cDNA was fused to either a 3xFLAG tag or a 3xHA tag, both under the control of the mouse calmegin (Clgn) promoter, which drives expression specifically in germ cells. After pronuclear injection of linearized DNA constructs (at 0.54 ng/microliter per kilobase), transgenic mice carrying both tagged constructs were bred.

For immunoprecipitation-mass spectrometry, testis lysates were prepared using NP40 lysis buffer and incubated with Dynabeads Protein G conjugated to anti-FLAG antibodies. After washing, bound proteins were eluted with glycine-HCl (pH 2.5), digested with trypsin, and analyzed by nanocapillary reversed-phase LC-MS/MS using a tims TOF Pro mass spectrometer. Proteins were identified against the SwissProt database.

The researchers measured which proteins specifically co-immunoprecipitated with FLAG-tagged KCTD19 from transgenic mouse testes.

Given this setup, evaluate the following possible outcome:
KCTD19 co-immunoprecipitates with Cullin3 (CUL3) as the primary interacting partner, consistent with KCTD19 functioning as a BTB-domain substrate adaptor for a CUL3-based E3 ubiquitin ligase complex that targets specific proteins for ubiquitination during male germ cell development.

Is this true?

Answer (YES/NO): NO